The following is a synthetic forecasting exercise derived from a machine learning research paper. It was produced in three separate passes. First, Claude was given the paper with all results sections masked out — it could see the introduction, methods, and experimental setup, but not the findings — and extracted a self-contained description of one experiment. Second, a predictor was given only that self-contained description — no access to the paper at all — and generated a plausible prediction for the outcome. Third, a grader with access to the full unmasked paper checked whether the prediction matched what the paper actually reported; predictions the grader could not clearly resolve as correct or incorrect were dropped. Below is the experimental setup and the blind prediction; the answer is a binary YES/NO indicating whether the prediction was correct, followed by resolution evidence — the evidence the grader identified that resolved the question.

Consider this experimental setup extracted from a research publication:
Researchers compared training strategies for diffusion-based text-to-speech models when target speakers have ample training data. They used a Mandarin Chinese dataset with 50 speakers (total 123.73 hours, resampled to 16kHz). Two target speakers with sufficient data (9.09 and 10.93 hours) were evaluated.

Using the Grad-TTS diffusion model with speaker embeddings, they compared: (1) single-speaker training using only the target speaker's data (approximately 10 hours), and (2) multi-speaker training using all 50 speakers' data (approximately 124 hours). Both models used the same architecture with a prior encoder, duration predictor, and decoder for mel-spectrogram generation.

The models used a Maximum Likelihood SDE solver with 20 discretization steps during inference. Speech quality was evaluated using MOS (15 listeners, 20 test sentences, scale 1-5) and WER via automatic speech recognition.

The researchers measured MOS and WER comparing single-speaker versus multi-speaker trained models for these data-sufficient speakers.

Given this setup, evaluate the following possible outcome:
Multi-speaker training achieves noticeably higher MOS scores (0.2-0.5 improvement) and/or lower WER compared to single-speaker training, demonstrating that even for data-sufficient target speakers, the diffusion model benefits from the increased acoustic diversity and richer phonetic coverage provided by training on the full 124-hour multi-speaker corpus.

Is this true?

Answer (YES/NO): NO